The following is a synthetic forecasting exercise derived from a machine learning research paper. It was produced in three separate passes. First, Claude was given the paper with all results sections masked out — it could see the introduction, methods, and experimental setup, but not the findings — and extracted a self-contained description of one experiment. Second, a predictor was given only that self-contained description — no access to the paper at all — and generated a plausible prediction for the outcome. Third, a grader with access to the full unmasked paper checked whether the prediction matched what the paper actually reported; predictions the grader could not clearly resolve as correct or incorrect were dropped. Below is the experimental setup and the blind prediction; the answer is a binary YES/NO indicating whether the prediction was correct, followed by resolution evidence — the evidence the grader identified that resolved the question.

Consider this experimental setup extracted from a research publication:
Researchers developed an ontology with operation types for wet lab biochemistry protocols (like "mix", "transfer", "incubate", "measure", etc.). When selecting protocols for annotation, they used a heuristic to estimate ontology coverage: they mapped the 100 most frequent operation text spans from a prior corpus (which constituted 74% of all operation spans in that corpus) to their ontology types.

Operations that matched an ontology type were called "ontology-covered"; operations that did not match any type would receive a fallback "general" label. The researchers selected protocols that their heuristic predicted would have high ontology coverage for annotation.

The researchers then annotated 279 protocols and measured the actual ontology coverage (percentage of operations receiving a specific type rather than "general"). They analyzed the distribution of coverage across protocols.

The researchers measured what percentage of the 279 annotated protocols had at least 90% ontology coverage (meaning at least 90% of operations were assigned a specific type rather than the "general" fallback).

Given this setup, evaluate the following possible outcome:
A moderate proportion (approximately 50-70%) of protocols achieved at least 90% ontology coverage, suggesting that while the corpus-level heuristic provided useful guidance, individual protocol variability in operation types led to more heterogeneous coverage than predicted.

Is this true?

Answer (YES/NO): YES